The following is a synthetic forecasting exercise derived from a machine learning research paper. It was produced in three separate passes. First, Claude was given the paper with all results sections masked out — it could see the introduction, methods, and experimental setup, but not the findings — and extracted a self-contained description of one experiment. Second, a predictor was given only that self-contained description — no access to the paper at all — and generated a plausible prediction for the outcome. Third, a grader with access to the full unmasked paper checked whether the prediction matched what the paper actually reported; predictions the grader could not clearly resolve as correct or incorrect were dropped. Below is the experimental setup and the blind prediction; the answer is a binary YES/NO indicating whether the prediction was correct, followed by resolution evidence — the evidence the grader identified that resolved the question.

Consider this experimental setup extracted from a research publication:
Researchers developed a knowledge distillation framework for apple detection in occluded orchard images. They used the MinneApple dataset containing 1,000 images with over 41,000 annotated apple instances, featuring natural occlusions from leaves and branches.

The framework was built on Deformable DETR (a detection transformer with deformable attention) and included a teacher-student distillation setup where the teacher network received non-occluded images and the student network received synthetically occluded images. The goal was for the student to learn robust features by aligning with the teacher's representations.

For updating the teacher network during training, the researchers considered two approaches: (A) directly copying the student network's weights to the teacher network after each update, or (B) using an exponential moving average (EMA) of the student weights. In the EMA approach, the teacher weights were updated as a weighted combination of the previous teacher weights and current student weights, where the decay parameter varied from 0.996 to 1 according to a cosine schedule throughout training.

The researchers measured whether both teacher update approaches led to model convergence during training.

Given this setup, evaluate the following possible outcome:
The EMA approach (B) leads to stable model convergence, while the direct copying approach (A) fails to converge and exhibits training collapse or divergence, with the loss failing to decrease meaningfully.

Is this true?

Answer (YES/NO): NO